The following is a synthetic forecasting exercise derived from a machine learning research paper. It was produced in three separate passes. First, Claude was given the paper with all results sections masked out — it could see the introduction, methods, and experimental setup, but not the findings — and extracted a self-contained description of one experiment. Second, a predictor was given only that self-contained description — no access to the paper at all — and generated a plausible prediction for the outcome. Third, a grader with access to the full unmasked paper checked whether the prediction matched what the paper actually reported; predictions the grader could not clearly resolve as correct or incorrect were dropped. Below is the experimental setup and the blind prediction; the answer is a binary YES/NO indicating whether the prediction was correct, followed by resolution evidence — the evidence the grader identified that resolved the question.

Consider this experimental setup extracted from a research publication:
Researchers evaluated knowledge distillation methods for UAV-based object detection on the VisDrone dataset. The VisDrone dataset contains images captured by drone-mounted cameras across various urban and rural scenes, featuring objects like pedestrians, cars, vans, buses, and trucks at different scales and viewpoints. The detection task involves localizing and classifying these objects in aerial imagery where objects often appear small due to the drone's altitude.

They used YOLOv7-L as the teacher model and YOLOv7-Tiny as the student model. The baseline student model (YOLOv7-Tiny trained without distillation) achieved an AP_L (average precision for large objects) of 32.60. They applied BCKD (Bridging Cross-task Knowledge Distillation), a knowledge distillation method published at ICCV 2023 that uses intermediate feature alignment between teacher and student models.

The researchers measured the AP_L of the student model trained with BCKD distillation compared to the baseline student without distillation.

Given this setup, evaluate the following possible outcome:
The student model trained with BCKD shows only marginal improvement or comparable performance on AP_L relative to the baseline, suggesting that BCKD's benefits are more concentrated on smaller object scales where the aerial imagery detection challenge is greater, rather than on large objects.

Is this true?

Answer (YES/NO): NO